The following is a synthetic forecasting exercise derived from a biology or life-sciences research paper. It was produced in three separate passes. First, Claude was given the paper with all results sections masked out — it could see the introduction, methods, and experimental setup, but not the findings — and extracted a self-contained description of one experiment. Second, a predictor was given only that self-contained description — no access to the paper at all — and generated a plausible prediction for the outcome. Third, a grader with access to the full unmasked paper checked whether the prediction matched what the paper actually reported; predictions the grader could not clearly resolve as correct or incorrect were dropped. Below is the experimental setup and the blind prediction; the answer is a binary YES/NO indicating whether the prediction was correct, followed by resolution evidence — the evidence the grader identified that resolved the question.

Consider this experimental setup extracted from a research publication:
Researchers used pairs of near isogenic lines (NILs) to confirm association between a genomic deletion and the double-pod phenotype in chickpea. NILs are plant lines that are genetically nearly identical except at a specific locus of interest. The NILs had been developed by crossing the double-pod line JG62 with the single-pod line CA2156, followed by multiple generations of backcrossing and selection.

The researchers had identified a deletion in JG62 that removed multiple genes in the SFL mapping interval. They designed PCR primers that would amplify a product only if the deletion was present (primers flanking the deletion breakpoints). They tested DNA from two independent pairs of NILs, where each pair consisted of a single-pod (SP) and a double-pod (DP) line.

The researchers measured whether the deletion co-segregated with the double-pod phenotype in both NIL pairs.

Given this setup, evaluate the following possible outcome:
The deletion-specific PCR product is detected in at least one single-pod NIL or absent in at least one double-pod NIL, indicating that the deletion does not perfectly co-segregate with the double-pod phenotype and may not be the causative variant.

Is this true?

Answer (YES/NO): NO